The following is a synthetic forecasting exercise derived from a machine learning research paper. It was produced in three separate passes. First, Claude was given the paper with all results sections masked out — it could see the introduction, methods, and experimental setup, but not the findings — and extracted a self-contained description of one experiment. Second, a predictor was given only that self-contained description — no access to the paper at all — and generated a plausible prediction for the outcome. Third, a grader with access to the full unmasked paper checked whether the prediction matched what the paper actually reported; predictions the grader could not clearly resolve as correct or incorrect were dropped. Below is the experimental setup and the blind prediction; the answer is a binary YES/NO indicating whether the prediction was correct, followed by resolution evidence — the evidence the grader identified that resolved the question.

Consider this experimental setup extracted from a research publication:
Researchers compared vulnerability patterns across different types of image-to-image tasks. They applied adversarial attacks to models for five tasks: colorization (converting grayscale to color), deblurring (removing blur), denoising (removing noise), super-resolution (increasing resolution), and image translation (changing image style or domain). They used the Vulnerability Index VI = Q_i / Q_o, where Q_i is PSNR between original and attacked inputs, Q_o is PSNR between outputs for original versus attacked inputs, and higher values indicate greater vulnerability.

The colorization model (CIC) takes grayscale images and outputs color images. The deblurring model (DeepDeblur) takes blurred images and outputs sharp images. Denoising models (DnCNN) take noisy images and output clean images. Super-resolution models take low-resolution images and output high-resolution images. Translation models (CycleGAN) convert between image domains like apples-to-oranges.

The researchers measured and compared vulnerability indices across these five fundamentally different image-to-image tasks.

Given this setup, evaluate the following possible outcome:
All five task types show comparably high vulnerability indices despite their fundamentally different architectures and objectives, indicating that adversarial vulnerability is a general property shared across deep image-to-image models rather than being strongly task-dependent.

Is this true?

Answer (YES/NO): NO